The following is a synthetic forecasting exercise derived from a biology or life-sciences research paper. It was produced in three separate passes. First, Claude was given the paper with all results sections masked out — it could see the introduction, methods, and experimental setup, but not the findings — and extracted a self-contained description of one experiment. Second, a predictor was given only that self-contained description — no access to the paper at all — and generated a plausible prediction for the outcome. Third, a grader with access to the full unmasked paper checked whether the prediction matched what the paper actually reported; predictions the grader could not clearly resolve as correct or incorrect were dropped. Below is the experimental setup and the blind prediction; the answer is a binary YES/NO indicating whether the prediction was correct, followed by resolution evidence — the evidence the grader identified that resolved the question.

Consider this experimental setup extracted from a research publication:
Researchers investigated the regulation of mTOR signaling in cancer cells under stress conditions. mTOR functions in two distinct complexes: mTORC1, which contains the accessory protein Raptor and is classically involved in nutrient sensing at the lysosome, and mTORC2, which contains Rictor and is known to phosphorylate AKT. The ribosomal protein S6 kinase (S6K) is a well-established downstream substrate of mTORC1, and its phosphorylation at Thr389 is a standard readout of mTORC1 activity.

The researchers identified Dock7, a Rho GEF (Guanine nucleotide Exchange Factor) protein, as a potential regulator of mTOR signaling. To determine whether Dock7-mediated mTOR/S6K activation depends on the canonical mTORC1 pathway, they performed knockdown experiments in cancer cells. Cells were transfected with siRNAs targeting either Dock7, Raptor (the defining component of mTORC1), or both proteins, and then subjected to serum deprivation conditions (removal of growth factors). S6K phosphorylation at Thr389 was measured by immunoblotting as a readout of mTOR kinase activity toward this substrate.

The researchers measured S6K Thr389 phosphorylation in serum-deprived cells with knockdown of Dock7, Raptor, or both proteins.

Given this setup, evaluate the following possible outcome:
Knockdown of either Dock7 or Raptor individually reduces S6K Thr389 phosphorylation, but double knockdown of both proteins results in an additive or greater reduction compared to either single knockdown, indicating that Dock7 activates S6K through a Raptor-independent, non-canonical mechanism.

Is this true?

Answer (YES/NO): NO